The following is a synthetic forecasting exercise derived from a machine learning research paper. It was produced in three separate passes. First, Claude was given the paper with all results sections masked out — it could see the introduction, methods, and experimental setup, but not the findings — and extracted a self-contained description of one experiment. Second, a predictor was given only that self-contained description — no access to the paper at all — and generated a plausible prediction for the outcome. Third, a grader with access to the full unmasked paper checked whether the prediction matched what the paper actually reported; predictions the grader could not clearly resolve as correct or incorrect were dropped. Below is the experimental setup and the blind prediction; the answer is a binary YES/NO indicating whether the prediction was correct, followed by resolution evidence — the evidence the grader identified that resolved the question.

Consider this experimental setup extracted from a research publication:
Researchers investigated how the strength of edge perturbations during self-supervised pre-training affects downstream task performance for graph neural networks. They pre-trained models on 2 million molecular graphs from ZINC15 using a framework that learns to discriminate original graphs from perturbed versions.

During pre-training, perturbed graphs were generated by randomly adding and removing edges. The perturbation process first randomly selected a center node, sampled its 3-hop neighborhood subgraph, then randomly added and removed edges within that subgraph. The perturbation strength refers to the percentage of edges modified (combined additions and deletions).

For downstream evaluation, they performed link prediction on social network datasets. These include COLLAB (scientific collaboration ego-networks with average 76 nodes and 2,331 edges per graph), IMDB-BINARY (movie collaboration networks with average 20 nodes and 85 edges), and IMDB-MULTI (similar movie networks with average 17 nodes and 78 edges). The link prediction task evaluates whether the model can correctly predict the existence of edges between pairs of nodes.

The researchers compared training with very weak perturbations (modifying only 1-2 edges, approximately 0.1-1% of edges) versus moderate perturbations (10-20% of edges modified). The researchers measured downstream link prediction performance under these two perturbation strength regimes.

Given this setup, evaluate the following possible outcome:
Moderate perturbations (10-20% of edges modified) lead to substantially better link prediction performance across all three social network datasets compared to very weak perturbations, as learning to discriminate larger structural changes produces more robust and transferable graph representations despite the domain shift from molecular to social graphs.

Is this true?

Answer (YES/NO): NO